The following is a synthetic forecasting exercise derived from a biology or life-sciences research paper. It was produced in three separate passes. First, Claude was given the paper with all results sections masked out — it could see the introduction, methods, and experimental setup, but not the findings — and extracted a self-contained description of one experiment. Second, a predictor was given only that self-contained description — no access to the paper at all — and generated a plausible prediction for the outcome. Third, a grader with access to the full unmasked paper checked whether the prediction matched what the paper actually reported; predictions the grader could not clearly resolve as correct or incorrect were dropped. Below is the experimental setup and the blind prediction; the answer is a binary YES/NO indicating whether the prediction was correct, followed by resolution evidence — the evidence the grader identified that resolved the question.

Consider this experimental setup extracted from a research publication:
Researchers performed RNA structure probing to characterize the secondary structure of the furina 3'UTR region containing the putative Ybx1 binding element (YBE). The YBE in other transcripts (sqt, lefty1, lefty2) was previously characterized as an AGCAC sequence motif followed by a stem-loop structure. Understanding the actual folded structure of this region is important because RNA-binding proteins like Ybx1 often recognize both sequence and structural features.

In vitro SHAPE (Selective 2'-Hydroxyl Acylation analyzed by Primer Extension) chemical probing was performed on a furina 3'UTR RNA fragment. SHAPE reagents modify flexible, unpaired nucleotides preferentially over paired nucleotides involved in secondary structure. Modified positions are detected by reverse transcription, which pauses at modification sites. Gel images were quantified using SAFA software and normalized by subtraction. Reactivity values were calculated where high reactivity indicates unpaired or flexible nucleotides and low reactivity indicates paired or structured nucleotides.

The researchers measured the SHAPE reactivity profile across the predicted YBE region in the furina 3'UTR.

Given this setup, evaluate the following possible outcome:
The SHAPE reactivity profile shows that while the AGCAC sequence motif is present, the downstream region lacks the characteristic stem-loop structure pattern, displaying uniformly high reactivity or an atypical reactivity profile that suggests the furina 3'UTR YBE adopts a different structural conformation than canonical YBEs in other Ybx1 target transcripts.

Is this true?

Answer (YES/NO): NO